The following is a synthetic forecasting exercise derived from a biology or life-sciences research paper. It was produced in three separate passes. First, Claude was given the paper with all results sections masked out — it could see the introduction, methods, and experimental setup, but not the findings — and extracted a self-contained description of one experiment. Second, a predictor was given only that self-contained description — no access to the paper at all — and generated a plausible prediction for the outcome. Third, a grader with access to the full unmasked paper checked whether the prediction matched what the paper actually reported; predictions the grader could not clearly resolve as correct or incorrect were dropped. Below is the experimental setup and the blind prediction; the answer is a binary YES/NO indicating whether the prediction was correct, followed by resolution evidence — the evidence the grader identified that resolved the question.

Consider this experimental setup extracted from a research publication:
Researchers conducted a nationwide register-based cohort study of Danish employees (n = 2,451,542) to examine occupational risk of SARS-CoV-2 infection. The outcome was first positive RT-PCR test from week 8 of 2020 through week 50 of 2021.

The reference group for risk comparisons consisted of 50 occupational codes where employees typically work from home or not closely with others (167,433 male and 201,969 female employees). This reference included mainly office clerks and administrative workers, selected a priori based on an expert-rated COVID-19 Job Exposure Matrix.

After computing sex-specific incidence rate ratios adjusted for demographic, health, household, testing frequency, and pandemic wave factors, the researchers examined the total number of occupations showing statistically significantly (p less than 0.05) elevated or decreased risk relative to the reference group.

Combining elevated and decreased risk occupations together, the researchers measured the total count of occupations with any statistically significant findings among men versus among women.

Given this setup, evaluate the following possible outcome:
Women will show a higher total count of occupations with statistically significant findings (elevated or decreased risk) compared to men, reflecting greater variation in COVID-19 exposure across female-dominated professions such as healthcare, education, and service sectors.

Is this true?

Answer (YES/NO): NO